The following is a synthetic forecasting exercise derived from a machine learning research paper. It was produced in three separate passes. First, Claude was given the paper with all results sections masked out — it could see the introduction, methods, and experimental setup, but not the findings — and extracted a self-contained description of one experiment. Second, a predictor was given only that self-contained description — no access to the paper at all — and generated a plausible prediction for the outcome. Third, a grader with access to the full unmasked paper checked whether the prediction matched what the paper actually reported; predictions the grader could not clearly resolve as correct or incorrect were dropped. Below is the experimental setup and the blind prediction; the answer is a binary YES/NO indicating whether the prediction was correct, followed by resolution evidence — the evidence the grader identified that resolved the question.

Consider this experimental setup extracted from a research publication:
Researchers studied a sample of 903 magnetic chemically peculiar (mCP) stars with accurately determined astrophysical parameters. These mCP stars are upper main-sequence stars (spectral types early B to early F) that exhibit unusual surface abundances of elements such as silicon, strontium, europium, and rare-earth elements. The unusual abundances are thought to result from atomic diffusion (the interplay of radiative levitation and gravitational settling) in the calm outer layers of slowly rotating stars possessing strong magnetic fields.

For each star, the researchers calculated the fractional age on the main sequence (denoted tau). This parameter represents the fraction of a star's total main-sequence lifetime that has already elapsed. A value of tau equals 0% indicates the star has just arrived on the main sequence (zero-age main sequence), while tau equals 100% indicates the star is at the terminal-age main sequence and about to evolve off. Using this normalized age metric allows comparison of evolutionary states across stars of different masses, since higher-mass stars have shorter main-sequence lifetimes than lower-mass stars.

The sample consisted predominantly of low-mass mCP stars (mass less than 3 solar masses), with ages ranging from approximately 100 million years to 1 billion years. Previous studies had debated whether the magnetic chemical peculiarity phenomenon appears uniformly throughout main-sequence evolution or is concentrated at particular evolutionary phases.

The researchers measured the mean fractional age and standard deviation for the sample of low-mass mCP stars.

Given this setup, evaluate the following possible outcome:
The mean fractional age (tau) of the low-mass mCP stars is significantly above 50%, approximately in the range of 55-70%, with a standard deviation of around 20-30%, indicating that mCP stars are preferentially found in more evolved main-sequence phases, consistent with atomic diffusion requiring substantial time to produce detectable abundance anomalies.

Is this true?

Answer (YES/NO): YES